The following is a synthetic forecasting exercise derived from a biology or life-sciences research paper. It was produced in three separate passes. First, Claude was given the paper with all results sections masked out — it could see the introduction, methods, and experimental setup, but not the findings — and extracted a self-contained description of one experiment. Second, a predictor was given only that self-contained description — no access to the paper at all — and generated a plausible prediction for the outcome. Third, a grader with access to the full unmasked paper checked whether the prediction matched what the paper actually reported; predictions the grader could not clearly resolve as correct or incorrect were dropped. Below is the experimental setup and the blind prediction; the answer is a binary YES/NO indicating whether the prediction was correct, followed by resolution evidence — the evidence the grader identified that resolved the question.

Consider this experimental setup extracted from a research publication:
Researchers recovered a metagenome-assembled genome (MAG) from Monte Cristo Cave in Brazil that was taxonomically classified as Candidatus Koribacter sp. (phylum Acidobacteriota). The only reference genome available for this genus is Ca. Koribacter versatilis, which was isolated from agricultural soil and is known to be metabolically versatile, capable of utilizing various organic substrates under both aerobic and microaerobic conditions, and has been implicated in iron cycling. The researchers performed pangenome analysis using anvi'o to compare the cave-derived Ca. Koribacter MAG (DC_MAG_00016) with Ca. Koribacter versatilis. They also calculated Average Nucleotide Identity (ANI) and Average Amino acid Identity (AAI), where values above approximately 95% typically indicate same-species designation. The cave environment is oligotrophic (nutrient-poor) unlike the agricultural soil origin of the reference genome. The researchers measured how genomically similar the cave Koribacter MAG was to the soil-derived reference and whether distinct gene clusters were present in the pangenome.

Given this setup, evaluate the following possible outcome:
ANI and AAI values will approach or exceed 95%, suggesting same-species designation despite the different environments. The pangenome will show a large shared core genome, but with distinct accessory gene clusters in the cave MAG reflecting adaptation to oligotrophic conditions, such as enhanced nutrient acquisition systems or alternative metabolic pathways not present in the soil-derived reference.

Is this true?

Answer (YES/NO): NO